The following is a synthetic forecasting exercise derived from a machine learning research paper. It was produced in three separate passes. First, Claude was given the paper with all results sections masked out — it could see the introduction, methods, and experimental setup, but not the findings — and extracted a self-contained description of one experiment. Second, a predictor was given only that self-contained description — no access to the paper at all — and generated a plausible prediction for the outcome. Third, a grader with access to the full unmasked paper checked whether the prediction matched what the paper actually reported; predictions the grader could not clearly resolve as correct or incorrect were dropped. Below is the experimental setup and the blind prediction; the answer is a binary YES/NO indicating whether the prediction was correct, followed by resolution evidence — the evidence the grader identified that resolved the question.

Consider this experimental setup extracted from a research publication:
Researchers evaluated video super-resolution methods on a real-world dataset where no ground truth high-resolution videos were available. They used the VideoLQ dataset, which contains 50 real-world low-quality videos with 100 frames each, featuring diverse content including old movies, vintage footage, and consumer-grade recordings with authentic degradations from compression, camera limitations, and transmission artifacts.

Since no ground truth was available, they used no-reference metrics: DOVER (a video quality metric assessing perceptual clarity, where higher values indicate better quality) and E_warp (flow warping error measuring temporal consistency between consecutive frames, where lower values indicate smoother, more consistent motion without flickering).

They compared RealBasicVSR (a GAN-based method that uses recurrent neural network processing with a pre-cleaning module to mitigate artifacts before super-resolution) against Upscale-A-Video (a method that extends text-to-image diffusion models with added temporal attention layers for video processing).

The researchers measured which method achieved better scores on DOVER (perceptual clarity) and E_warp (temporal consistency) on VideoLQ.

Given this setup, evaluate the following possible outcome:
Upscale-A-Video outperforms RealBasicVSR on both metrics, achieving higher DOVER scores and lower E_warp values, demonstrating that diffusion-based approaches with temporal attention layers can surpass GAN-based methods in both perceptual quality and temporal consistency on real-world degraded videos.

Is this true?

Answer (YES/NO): NO